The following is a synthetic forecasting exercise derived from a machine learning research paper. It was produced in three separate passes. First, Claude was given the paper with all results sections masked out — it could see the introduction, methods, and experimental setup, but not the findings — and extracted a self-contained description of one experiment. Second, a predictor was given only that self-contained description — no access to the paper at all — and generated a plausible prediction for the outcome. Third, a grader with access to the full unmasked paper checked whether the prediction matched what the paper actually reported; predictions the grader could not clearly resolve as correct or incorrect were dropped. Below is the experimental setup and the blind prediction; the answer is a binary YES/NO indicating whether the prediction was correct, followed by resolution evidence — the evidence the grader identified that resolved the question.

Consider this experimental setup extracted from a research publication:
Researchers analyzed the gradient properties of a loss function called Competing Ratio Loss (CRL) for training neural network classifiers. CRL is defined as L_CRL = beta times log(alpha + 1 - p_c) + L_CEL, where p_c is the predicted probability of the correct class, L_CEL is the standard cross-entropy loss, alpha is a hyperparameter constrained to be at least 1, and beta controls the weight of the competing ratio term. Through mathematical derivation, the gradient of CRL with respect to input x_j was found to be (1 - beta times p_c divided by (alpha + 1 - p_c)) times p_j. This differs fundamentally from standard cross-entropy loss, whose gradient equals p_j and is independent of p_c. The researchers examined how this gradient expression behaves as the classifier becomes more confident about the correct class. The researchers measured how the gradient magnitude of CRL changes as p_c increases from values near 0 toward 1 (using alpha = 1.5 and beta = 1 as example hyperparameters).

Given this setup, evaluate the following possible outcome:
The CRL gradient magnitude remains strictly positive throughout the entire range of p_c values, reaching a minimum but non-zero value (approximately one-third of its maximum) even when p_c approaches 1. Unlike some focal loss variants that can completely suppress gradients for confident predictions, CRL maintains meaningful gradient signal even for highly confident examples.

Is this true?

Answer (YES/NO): YES